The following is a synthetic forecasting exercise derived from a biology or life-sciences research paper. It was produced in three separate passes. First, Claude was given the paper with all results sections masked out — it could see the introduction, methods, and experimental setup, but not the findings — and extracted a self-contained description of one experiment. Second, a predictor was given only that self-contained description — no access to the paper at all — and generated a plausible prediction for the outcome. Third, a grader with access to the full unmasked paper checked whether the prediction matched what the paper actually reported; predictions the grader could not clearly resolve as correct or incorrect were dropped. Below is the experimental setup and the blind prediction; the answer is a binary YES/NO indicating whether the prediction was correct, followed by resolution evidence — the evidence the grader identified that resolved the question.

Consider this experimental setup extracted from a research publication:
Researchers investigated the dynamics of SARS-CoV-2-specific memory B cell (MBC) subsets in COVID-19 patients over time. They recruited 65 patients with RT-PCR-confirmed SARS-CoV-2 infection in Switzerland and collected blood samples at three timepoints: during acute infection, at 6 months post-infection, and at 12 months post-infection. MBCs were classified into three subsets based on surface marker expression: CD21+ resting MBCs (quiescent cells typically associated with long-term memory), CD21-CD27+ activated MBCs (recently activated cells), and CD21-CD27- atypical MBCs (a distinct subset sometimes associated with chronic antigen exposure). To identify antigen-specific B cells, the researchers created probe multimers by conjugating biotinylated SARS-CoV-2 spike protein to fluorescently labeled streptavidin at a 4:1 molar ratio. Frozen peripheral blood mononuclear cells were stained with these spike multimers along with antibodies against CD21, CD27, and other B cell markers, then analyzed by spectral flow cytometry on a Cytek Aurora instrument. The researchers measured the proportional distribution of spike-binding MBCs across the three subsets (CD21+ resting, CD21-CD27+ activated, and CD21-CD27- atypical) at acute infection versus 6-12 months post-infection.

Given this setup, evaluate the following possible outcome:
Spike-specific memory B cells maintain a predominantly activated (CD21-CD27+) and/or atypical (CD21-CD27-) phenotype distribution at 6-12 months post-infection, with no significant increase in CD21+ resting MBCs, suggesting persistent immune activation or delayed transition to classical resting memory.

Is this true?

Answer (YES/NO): NO